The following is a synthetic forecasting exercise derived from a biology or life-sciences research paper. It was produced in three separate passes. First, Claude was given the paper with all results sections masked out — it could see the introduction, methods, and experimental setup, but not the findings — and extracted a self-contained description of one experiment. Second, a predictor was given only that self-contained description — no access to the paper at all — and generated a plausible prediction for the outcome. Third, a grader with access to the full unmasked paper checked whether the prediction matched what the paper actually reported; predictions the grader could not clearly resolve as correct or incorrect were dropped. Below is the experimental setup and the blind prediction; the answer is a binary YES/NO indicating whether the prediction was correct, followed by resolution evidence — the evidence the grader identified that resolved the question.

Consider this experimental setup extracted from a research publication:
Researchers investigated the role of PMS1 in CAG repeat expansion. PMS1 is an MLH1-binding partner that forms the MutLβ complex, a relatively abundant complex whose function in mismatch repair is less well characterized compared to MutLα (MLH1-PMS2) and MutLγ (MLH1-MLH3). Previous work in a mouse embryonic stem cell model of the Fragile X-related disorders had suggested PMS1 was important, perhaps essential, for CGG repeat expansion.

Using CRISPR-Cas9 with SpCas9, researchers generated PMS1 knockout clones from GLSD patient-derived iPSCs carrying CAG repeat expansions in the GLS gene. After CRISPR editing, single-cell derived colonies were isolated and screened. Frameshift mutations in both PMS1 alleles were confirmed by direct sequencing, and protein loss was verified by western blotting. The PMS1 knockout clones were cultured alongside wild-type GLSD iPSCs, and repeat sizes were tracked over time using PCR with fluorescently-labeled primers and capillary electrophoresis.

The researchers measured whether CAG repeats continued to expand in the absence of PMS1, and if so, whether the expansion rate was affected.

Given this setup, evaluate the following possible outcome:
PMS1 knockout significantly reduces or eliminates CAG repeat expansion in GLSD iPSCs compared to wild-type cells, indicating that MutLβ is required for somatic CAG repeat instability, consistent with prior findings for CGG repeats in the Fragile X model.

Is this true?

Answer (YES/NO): YES